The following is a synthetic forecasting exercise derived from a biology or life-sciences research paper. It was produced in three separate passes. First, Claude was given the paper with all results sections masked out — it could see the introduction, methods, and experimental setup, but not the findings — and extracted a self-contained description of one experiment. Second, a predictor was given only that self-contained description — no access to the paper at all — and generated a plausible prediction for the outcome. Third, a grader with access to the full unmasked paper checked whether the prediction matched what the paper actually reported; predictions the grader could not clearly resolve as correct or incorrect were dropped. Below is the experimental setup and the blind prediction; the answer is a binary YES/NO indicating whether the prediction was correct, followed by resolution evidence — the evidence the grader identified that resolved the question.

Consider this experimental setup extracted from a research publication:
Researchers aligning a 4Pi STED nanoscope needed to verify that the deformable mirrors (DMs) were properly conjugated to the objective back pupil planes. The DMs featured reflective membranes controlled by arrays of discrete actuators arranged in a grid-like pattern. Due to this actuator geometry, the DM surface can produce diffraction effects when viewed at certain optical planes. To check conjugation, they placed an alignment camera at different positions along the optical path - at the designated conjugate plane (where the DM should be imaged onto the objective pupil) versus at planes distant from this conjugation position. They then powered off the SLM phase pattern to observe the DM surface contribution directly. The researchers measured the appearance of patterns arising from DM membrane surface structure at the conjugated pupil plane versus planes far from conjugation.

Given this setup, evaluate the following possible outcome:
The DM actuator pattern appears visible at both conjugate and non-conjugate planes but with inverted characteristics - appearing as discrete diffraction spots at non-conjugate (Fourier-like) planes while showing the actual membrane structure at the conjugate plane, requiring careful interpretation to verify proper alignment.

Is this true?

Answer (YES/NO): NO